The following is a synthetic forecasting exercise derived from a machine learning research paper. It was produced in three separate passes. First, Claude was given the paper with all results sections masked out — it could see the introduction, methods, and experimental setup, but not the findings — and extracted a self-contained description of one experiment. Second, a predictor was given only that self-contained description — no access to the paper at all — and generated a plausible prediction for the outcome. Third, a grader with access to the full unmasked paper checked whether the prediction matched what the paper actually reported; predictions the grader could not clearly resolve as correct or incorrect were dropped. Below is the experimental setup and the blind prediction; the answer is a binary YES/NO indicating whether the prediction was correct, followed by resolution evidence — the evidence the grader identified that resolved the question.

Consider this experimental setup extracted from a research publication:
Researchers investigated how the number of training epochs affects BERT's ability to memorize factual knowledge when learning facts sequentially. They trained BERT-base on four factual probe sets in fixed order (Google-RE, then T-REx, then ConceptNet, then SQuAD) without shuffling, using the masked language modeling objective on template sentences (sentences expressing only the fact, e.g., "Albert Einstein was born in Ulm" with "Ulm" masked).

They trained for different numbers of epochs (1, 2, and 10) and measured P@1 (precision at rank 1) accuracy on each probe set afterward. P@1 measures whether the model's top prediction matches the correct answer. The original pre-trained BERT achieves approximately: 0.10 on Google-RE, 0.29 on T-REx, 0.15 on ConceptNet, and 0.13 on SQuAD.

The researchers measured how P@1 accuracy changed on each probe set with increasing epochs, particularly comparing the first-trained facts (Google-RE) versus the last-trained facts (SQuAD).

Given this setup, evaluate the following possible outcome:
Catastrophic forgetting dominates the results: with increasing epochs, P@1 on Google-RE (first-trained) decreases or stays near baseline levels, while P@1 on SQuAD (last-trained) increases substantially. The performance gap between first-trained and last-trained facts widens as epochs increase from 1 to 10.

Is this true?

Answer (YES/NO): NO